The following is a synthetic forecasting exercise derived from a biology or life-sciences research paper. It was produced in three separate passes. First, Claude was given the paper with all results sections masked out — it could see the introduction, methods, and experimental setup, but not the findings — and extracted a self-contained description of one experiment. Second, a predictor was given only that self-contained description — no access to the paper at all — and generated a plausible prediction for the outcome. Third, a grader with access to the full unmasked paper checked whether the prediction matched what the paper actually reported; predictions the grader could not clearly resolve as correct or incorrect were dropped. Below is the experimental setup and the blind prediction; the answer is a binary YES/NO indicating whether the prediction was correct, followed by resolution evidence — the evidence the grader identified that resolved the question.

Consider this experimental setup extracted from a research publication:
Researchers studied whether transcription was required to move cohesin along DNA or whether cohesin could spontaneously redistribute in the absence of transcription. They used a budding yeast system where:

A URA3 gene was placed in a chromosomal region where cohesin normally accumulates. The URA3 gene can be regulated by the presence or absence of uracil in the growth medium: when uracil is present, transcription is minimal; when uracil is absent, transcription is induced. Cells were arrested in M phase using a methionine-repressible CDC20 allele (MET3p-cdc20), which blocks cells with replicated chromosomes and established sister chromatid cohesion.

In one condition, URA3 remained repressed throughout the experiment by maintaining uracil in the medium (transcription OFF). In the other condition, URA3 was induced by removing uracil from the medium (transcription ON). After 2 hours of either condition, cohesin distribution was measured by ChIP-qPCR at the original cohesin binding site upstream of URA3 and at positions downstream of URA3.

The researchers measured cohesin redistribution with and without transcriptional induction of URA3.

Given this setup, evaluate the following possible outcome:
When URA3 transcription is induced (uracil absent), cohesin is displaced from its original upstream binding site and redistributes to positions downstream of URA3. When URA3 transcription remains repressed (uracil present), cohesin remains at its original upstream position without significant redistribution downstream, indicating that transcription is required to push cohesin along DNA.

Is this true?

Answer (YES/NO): YES